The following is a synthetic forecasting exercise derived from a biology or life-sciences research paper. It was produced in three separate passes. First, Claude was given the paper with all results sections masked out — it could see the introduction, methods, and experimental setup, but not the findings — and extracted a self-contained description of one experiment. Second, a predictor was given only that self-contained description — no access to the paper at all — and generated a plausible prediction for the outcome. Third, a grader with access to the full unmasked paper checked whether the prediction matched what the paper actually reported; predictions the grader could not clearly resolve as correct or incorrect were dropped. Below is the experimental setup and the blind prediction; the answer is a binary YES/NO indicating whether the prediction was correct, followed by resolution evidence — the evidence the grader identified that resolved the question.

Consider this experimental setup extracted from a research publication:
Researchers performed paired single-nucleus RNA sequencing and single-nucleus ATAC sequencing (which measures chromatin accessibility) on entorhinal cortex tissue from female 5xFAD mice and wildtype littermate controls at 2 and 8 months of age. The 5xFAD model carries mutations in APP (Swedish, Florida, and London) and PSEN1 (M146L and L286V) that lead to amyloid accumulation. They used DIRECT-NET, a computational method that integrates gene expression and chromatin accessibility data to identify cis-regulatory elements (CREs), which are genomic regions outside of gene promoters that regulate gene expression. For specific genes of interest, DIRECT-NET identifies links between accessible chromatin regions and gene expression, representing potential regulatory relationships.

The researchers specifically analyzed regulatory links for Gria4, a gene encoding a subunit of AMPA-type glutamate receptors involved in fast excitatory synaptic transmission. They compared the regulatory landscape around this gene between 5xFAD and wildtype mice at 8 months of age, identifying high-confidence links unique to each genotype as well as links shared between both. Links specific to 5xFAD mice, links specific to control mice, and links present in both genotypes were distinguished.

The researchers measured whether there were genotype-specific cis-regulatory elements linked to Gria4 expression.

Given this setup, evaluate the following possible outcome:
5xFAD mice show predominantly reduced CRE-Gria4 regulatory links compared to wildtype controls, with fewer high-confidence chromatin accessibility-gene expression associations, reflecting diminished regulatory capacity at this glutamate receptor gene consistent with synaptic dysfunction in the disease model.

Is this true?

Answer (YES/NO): NO